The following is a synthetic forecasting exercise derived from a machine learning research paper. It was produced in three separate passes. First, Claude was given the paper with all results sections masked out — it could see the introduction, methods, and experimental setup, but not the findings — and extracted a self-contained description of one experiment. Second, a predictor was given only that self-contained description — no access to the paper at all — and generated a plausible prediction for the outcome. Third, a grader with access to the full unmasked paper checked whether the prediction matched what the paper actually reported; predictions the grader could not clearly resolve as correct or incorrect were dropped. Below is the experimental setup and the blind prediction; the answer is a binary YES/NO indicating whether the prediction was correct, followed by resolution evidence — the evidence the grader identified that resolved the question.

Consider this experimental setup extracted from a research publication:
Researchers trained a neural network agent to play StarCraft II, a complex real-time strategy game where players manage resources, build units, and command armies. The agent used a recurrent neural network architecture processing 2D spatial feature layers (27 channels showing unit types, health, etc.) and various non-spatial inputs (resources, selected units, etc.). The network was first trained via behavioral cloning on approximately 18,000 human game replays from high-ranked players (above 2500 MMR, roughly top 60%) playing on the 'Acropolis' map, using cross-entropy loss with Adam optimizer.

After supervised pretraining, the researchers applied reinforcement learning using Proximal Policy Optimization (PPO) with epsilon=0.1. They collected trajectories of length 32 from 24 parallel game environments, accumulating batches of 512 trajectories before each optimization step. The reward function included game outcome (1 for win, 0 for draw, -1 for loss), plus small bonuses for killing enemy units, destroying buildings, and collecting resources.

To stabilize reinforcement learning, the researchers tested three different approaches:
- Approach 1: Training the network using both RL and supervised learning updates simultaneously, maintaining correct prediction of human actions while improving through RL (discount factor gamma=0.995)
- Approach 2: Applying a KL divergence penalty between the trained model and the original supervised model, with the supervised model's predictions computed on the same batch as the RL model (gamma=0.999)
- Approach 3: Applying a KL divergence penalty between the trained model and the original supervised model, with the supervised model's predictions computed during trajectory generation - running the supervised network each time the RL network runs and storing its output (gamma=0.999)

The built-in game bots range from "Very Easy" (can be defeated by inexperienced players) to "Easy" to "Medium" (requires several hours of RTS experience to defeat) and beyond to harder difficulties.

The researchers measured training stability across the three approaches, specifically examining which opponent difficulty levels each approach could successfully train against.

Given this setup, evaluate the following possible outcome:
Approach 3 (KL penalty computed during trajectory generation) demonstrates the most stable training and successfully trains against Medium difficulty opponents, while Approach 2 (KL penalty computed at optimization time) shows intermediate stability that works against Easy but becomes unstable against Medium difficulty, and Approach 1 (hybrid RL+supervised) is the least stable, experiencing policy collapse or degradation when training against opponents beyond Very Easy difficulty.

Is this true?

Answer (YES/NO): NO